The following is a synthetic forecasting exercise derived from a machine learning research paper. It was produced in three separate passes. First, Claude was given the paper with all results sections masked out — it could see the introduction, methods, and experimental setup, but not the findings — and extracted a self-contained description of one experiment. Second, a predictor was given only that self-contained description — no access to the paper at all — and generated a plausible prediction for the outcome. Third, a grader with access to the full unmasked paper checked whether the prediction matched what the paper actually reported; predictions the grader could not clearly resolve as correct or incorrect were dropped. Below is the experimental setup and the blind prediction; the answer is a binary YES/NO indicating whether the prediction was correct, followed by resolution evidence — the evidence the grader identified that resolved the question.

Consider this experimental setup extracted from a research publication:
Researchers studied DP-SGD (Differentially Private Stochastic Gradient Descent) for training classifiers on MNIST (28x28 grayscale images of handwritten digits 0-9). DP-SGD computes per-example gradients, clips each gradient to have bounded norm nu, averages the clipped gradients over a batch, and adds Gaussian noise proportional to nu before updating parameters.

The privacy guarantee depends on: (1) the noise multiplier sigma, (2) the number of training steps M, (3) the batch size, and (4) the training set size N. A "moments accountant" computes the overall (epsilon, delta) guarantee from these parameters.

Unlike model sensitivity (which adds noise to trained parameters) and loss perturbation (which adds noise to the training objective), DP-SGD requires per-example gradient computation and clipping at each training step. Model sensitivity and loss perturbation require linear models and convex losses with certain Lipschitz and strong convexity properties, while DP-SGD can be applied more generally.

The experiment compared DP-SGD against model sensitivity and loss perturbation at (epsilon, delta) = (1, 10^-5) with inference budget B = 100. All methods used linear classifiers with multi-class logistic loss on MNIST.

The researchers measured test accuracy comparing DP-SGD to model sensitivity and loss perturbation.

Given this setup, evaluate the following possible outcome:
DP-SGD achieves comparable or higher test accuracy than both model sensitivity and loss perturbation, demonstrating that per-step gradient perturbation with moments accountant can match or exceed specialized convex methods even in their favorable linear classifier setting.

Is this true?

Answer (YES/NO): YES